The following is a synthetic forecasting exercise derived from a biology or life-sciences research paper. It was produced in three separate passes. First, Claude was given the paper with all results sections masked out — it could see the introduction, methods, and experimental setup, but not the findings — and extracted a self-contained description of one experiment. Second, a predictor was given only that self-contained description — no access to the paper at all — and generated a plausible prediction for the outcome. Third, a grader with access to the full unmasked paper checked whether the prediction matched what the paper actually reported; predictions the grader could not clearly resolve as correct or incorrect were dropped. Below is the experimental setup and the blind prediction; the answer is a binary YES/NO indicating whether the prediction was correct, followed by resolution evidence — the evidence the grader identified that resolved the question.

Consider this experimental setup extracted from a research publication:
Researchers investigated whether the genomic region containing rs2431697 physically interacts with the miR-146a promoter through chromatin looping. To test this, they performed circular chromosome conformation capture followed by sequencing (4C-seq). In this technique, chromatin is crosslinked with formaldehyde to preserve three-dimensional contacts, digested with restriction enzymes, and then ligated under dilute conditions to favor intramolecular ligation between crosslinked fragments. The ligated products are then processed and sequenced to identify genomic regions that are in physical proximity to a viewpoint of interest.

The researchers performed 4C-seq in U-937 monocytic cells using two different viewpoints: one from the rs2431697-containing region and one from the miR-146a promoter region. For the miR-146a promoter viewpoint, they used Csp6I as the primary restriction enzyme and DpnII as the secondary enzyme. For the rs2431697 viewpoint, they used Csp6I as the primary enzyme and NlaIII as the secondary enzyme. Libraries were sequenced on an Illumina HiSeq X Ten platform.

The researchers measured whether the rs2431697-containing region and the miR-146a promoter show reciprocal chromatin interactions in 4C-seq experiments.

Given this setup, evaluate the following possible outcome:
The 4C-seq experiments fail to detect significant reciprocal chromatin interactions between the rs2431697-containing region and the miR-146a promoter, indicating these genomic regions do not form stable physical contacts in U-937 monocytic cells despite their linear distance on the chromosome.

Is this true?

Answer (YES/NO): NO